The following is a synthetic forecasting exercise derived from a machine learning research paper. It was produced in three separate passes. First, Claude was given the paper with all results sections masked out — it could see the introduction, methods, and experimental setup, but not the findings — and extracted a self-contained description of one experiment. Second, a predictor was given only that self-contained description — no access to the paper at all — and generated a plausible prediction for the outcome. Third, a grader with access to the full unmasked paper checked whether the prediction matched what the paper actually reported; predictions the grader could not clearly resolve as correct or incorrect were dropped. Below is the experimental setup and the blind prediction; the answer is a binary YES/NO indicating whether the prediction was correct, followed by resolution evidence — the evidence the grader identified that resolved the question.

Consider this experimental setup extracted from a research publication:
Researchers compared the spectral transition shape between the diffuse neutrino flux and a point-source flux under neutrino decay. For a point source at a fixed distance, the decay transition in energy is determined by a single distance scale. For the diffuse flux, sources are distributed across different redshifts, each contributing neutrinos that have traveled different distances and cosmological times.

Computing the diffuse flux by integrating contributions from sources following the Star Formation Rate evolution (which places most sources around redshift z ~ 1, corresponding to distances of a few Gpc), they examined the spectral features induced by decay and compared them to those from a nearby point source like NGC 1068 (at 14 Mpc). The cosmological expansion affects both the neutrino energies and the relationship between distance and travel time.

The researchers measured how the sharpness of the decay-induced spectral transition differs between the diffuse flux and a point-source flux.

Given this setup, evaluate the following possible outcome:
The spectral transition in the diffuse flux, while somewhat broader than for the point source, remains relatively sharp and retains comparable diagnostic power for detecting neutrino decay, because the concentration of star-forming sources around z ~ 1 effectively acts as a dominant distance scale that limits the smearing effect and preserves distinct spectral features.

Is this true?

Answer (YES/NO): NO